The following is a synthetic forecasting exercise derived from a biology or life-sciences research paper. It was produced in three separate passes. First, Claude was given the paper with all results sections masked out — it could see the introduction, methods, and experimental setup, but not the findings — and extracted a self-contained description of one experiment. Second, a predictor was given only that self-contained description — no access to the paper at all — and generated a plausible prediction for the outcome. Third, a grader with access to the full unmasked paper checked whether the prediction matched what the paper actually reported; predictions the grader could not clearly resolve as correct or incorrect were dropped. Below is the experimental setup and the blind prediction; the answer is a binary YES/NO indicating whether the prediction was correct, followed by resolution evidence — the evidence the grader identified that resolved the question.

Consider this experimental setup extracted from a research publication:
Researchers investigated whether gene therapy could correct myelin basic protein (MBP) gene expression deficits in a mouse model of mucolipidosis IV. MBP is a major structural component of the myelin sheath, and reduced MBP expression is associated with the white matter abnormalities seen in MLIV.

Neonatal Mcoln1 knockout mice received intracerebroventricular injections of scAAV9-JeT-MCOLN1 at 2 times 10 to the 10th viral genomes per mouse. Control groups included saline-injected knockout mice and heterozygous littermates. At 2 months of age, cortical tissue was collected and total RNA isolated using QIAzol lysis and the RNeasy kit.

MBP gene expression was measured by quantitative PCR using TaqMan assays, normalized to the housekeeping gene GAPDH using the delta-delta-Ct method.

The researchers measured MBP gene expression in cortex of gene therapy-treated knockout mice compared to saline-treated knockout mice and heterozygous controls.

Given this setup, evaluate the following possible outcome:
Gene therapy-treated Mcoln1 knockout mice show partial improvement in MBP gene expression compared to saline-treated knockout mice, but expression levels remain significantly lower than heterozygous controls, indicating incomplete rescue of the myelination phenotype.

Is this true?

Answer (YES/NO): NO